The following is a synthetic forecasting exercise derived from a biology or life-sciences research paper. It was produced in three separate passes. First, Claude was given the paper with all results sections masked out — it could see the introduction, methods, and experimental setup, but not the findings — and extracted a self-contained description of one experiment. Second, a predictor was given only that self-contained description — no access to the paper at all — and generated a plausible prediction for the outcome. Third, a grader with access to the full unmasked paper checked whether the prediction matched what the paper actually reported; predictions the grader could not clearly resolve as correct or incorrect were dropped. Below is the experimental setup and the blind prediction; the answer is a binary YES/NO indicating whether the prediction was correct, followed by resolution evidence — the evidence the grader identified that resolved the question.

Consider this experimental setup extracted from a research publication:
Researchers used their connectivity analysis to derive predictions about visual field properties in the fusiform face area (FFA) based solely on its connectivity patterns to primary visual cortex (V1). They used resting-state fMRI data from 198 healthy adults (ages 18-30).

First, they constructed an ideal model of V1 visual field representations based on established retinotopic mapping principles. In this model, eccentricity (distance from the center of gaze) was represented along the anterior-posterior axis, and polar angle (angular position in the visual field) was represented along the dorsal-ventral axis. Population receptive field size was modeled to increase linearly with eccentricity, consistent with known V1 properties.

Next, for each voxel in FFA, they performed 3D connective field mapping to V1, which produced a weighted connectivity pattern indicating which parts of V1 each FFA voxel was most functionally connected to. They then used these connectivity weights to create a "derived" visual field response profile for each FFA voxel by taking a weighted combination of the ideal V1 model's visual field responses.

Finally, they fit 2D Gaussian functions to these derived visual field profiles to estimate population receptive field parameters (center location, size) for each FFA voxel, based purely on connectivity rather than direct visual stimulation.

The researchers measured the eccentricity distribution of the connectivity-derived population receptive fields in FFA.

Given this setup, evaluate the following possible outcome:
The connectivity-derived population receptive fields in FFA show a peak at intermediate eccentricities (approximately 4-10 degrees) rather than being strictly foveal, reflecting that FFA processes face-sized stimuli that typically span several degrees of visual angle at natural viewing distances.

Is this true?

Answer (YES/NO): NO